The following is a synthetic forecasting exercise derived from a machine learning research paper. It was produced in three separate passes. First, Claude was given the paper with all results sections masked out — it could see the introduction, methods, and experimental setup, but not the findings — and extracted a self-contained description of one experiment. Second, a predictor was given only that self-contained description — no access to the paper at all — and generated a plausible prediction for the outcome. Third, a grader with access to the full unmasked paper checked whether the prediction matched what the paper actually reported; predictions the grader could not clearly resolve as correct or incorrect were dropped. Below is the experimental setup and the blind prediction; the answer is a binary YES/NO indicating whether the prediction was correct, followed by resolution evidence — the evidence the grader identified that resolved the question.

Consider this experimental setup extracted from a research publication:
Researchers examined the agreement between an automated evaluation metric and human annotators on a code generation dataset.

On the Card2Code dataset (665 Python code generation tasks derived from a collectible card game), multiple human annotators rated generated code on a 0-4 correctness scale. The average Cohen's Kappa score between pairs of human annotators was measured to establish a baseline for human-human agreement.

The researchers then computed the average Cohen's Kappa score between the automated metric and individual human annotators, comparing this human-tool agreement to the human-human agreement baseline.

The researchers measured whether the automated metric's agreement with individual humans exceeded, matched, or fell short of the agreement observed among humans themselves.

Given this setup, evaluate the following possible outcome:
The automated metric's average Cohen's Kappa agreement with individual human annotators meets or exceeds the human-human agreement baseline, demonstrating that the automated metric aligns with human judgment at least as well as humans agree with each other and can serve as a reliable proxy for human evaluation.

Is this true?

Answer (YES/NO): YES